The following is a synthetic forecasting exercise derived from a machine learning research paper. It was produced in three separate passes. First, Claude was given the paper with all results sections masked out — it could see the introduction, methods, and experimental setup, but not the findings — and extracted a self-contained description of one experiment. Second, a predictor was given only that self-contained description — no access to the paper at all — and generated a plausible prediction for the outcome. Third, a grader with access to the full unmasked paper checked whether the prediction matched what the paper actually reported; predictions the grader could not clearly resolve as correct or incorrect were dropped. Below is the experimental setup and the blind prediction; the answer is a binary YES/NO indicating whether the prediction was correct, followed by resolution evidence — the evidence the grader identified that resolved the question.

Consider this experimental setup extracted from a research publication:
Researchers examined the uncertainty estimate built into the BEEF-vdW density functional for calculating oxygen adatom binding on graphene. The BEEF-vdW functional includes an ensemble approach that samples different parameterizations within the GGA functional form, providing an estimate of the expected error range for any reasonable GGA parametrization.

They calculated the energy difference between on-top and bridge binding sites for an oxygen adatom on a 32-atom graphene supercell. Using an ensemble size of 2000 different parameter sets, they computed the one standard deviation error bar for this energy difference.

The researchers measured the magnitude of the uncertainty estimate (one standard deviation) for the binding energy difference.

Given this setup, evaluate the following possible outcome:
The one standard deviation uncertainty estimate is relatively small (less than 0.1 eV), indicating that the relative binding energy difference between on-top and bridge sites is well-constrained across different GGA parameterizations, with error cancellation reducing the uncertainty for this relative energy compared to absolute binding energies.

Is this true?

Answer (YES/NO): NO